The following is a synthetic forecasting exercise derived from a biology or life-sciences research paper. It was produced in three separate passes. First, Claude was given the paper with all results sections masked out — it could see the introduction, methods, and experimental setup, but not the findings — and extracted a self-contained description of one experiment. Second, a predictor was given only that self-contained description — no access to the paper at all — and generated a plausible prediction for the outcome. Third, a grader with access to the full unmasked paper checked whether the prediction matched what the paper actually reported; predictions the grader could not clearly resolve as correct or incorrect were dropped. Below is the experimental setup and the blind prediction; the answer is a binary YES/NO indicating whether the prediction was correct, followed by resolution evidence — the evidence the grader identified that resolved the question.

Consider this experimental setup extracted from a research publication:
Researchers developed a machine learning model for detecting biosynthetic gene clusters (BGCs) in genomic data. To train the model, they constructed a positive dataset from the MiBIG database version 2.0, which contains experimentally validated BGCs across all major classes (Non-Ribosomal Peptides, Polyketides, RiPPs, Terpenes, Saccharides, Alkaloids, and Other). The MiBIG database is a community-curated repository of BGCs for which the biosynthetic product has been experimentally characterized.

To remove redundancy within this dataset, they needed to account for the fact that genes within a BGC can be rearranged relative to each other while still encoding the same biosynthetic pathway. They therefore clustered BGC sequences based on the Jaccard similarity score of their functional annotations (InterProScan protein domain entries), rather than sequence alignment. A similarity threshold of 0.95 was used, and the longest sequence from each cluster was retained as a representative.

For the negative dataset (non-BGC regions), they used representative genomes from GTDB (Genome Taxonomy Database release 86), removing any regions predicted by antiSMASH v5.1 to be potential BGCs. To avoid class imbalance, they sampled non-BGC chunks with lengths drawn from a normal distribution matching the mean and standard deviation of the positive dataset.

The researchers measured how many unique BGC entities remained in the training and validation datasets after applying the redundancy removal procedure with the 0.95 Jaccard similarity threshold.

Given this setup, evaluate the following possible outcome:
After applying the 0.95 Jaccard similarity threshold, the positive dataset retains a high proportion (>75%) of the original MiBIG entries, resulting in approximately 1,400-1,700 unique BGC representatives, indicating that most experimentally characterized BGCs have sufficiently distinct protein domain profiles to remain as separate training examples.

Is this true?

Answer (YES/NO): NO